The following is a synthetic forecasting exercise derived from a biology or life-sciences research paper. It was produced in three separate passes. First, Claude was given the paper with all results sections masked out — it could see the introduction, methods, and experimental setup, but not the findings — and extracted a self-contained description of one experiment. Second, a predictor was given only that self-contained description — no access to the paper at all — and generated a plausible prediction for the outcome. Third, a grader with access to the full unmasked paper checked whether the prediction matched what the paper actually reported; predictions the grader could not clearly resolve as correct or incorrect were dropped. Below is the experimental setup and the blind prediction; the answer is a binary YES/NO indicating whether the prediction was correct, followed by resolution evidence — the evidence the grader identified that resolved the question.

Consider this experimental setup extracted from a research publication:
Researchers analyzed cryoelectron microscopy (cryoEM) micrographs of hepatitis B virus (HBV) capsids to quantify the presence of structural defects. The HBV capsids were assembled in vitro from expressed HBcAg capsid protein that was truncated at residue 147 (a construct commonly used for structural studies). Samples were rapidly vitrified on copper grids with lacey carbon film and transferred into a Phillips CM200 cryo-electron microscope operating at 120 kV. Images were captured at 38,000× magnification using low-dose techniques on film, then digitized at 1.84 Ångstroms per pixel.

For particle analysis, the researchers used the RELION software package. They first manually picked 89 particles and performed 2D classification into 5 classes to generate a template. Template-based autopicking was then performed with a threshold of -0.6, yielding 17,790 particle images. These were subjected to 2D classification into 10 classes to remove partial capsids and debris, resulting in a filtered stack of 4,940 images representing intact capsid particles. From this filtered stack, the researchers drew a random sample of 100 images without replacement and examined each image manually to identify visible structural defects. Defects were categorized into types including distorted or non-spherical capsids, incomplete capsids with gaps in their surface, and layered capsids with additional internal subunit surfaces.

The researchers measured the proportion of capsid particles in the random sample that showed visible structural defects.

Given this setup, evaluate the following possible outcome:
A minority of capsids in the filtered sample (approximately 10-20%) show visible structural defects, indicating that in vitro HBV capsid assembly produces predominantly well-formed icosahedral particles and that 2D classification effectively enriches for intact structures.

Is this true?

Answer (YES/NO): YES